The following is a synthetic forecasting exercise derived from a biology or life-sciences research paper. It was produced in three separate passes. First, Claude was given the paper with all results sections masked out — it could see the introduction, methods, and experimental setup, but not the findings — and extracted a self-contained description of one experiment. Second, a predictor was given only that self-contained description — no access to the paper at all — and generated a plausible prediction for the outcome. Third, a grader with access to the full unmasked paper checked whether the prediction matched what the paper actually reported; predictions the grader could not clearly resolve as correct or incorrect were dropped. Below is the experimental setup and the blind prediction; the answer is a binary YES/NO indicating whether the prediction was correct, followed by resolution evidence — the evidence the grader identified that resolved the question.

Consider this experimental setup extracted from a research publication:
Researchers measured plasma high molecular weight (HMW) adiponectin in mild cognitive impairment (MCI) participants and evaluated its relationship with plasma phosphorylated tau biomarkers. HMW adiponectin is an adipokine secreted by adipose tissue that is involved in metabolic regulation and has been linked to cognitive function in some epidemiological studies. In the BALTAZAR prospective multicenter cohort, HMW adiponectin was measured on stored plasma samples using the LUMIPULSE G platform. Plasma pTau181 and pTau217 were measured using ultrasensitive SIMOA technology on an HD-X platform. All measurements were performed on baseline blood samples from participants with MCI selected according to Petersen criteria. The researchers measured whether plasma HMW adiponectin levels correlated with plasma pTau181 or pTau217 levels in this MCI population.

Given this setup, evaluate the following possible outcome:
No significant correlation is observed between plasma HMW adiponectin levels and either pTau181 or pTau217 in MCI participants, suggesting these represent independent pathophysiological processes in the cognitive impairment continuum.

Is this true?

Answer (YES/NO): YES